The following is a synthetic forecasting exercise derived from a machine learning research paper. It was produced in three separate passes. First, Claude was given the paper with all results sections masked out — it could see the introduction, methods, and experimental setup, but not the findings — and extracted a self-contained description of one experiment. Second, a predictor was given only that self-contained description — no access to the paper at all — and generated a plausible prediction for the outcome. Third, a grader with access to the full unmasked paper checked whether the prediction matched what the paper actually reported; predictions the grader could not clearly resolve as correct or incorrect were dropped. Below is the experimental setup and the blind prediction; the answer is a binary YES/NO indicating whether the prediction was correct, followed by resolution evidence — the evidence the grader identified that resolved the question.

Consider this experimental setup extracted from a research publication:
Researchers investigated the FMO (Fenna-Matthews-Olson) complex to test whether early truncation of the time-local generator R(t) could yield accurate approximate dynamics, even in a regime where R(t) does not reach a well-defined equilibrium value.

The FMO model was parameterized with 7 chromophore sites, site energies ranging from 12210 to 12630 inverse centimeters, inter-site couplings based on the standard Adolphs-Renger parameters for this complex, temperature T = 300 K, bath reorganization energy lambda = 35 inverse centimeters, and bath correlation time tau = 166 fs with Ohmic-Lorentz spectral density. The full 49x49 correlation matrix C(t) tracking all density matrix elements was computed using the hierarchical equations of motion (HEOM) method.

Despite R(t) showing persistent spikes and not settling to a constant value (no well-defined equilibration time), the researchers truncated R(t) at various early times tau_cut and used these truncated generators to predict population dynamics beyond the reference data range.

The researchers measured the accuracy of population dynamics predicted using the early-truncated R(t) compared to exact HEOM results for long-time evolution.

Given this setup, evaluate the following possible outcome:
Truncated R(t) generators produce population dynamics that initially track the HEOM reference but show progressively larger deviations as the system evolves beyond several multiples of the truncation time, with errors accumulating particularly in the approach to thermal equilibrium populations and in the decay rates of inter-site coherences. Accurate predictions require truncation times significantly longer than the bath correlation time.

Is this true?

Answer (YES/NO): NO